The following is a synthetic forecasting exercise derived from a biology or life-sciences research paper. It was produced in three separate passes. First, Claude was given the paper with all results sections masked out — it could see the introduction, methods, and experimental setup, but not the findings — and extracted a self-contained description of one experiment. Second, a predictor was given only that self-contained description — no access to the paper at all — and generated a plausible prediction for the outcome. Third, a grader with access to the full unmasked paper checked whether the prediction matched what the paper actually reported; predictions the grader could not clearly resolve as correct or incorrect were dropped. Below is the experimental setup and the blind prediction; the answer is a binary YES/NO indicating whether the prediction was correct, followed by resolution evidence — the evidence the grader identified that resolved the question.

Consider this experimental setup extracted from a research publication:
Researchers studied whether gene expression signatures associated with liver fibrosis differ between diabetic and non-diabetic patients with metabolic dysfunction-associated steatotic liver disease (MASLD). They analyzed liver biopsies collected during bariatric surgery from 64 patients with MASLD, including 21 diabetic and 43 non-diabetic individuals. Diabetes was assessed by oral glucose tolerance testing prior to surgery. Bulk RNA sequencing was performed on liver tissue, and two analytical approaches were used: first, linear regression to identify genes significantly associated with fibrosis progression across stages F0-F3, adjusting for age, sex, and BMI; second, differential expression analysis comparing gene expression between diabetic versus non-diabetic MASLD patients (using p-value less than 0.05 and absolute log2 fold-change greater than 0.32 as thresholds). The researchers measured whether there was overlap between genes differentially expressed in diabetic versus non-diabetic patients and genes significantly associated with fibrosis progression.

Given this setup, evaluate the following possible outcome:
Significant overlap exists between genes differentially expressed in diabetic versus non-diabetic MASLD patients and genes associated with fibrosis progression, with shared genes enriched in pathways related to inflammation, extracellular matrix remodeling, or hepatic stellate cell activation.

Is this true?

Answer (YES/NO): NO